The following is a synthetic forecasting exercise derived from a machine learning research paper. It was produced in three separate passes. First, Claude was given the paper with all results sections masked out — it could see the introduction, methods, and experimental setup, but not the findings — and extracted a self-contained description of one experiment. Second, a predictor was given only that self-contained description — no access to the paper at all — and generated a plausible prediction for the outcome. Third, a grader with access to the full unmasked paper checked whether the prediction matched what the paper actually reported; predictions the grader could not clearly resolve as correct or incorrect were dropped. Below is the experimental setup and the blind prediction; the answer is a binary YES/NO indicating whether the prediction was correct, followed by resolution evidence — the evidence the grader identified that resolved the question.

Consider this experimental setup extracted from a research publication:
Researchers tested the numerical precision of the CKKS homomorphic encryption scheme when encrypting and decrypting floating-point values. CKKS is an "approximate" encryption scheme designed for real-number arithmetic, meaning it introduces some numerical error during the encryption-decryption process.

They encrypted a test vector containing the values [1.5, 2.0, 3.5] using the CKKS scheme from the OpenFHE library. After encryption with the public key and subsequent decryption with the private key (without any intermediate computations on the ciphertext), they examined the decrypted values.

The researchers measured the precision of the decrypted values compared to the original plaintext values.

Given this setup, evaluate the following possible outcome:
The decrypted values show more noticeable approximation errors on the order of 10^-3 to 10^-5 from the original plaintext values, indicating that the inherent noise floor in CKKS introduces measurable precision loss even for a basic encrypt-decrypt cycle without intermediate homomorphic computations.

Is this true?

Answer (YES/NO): NO